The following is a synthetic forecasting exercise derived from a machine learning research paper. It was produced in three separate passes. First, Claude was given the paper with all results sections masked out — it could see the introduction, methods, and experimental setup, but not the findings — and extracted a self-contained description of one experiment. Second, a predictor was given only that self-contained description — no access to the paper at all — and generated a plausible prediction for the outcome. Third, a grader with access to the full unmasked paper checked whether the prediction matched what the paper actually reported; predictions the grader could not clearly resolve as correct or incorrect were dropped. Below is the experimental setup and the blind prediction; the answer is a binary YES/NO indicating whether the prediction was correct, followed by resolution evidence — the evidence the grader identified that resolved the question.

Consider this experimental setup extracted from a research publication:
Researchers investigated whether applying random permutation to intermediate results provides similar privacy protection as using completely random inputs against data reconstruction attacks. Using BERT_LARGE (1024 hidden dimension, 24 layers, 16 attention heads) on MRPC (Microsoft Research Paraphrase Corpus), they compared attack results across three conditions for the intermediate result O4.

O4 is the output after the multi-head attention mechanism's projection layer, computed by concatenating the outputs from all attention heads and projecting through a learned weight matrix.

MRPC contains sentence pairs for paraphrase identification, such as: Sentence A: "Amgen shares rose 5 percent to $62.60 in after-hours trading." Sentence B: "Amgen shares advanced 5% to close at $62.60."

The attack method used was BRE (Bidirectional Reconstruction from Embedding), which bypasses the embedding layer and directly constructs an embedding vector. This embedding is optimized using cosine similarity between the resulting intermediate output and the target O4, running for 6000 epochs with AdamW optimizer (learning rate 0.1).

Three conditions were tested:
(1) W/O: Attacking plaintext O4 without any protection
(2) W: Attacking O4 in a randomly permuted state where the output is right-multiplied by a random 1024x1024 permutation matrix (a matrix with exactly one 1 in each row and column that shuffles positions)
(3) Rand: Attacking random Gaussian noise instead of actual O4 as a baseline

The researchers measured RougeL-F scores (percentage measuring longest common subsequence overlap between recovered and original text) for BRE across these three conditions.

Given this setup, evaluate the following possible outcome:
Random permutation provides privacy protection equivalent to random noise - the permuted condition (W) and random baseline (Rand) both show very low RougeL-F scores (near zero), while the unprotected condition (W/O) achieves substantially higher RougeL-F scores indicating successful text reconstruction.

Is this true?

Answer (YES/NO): YES